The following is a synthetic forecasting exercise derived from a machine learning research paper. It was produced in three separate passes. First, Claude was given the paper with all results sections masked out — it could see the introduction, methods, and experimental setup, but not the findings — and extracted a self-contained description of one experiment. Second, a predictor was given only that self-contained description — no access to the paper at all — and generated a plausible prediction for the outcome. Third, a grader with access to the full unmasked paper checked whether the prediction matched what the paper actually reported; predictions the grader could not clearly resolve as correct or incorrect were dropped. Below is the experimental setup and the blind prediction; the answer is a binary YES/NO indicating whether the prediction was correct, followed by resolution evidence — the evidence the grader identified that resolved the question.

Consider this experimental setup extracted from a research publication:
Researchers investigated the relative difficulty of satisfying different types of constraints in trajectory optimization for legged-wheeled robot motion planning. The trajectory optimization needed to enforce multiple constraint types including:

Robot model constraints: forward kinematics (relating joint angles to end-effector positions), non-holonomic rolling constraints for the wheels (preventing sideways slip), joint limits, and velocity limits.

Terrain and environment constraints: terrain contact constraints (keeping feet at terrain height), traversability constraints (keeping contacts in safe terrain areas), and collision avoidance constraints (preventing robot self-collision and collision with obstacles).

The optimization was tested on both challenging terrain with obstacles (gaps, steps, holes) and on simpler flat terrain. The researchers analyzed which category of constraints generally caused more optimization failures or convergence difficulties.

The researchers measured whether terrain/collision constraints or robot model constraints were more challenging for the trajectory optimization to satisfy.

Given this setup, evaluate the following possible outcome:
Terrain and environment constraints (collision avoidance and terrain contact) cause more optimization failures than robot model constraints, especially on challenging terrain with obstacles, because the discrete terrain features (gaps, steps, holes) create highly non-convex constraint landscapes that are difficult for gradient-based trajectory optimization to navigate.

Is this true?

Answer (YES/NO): YES